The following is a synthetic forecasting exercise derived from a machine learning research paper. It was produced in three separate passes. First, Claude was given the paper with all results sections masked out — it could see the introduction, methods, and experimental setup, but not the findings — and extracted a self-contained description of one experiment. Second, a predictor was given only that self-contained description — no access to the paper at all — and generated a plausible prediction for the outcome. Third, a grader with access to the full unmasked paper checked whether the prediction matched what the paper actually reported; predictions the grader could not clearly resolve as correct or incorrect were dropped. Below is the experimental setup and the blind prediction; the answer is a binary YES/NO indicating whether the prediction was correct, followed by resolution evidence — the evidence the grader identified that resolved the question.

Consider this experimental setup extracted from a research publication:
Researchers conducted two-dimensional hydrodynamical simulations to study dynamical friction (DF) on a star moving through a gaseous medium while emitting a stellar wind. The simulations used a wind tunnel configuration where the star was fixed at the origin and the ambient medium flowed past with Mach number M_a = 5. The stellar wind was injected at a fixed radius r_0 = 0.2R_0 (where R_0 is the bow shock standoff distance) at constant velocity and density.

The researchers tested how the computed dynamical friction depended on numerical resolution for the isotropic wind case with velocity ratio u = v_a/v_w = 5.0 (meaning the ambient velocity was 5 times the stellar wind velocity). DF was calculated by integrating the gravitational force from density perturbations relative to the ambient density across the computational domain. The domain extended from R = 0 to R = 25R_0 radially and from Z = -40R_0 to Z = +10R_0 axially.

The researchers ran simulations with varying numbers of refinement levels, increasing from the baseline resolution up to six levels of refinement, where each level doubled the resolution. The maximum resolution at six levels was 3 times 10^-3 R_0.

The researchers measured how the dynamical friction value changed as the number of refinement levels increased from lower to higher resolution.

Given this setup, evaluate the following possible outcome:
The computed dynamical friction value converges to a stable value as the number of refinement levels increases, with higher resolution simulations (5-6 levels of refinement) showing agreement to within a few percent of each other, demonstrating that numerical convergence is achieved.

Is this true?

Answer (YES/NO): YES